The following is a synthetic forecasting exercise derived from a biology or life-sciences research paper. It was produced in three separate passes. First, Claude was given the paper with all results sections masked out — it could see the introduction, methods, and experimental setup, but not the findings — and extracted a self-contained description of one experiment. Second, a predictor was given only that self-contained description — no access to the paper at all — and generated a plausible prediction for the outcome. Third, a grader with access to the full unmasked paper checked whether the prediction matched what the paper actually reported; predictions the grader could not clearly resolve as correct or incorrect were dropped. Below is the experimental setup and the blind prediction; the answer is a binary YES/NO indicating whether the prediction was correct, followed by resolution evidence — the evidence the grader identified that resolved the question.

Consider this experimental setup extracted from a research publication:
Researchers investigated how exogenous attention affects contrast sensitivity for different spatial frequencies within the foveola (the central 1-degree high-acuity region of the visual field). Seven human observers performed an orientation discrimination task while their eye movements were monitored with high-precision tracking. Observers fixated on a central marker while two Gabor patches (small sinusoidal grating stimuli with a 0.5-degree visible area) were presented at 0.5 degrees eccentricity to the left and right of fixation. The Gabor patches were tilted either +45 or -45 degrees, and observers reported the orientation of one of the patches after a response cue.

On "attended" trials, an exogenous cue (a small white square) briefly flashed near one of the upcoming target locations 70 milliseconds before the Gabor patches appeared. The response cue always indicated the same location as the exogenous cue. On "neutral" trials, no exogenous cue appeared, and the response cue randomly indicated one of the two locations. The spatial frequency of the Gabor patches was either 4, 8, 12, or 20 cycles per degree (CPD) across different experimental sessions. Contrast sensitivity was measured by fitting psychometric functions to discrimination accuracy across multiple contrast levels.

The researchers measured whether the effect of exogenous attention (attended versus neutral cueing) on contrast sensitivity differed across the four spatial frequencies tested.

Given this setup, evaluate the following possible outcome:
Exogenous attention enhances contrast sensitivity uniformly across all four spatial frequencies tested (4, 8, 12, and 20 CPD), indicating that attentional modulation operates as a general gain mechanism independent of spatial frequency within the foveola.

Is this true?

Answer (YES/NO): NO